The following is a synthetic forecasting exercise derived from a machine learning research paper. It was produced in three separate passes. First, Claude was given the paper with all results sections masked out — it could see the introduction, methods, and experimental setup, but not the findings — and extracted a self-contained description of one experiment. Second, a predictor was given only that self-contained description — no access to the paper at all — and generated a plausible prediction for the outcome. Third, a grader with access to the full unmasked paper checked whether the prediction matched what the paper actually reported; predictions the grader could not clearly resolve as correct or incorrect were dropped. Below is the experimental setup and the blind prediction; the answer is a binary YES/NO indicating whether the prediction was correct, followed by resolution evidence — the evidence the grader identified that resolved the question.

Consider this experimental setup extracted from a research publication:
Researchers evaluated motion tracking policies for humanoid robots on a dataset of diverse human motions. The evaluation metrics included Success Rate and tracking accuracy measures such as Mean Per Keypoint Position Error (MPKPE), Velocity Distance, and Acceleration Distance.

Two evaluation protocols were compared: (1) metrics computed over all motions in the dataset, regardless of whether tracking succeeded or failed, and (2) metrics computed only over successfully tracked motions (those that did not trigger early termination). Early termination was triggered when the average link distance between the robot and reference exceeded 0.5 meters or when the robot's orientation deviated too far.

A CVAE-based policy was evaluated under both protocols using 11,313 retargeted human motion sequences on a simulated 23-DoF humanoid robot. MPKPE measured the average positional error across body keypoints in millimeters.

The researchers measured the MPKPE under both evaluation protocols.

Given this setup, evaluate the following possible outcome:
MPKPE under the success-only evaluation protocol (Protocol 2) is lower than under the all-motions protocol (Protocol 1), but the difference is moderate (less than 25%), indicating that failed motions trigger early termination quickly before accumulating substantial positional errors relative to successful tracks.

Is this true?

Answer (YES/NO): NO